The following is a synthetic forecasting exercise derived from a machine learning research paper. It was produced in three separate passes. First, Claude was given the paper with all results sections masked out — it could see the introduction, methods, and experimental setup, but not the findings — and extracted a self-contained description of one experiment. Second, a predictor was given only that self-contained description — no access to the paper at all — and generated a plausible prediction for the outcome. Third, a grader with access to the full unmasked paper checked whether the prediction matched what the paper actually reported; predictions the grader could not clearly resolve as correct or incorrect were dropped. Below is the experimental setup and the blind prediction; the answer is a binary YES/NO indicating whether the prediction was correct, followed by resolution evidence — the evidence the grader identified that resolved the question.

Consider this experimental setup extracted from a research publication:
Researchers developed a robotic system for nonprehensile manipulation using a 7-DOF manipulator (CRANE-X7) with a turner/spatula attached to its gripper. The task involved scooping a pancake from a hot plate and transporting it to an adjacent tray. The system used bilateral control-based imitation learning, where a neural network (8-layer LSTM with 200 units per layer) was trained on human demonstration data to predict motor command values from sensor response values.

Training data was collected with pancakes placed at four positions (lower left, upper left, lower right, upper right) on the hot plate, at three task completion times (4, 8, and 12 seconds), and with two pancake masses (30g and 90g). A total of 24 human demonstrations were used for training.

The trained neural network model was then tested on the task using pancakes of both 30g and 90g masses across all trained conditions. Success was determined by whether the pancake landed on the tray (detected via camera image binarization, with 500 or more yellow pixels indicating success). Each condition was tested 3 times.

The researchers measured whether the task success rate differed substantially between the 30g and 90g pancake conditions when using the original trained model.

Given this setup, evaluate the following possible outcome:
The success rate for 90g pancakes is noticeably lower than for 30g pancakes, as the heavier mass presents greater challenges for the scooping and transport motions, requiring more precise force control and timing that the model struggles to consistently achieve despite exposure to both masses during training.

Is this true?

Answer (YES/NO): NO